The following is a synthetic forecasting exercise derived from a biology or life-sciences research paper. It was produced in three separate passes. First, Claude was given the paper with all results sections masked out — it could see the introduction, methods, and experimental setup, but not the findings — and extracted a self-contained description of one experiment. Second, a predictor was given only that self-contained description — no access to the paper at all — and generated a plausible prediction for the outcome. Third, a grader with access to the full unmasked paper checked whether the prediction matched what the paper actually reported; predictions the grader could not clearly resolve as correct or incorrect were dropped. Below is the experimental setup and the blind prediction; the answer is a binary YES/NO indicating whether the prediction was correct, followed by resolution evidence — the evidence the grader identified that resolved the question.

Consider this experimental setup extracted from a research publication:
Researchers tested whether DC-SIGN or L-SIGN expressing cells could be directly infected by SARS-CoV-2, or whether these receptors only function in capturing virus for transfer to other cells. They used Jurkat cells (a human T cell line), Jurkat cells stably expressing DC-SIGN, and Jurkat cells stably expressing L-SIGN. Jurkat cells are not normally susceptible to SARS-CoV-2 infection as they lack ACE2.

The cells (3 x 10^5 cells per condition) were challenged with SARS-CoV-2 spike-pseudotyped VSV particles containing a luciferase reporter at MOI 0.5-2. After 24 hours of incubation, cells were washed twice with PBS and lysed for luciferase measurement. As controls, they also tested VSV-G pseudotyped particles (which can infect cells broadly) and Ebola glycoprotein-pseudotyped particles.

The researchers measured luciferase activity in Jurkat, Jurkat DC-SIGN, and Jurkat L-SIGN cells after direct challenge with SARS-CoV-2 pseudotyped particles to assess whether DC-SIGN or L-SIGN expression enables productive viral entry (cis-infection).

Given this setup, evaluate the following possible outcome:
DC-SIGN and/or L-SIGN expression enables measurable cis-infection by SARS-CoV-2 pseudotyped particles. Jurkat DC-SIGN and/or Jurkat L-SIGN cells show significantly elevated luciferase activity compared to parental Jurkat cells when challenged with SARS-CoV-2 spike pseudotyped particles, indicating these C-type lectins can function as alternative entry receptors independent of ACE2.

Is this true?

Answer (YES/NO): NO